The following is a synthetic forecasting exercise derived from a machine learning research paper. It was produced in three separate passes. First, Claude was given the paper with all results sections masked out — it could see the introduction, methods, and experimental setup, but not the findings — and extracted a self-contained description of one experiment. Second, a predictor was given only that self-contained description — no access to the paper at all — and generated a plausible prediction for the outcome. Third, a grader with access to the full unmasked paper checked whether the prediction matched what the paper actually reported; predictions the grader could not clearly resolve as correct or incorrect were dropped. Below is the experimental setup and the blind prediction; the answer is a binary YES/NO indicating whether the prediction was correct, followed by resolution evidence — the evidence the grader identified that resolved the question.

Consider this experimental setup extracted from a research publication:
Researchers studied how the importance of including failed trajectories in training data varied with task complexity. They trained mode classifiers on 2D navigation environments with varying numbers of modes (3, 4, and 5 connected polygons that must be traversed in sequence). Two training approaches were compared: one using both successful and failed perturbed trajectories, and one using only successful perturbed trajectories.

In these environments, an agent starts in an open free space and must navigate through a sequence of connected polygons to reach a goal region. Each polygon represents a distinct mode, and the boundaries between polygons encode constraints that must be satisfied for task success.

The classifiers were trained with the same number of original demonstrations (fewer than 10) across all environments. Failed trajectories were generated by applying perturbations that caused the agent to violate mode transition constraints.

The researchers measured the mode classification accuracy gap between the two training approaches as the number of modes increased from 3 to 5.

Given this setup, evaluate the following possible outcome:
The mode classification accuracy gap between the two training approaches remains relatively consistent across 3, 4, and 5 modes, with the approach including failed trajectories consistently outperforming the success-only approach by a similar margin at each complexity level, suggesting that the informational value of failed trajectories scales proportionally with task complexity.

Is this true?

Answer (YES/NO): NO